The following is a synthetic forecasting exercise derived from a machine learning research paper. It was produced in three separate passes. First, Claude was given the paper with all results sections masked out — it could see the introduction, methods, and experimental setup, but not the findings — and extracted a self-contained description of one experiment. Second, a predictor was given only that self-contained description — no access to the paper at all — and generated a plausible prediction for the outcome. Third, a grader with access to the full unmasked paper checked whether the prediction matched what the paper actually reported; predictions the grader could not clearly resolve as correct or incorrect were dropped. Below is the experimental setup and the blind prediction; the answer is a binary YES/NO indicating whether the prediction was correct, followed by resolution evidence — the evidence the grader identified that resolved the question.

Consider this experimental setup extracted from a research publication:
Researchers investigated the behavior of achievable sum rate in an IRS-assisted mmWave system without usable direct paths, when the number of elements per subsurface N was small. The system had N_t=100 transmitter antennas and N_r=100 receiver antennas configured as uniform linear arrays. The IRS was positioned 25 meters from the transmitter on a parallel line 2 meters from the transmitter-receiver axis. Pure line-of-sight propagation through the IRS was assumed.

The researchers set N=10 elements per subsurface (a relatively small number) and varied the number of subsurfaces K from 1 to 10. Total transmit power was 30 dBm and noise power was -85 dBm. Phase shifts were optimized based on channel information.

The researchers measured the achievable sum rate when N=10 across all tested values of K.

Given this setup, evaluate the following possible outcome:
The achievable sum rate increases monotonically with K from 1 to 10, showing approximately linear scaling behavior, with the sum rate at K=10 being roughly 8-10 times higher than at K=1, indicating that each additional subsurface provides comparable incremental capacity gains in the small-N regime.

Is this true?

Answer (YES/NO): NO